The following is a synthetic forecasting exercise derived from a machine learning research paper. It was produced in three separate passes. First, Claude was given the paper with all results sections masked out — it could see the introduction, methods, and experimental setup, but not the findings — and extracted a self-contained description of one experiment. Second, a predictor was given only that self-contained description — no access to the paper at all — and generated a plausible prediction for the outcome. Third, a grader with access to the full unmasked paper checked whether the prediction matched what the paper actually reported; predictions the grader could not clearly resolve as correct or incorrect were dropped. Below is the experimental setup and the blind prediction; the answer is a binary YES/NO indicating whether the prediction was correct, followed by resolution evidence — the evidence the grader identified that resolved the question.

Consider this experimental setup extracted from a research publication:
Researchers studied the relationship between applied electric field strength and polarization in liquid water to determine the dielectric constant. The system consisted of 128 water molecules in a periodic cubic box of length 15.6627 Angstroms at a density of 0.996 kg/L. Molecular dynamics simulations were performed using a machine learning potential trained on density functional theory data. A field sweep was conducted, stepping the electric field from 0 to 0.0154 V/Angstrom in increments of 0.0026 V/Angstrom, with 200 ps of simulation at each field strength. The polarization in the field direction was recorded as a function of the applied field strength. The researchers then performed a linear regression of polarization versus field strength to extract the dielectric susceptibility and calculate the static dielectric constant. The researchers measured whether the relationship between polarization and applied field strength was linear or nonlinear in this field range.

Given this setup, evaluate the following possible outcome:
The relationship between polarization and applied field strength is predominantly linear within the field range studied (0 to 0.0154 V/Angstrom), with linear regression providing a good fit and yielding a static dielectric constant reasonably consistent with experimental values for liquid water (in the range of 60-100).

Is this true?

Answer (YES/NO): YES